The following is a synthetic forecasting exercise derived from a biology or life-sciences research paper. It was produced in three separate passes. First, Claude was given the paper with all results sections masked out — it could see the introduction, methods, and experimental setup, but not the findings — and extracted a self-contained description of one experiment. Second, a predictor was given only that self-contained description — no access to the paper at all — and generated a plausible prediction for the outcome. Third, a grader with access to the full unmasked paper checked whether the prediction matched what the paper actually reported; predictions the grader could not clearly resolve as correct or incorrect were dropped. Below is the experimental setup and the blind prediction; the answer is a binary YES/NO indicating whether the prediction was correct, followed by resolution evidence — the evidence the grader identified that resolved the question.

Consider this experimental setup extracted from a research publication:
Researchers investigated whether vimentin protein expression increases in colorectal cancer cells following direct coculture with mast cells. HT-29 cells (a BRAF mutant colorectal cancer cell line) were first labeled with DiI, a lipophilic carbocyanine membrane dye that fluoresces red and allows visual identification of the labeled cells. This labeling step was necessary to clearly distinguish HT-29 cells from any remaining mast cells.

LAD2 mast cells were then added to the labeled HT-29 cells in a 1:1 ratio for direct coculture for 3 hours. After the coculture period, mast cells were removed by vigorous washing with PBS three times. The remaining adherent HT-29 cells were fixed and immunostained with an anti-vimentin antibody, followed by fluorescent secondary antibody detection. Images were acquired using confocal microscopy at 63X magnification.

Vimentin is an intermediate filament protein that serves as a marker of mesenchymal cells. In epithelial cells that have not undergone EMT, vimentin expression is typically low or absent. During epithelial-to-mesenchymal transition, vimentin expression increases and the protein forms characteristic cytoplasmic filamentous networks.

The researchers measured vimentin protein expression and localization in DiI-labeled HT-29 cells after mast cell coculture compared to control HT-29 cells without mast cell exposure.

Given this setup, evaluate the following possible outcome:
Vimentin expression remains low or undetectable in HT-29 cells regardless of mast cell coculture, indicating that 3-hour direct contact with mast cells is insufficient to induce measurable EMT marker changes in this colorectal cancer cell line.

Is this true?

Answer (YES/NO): NO